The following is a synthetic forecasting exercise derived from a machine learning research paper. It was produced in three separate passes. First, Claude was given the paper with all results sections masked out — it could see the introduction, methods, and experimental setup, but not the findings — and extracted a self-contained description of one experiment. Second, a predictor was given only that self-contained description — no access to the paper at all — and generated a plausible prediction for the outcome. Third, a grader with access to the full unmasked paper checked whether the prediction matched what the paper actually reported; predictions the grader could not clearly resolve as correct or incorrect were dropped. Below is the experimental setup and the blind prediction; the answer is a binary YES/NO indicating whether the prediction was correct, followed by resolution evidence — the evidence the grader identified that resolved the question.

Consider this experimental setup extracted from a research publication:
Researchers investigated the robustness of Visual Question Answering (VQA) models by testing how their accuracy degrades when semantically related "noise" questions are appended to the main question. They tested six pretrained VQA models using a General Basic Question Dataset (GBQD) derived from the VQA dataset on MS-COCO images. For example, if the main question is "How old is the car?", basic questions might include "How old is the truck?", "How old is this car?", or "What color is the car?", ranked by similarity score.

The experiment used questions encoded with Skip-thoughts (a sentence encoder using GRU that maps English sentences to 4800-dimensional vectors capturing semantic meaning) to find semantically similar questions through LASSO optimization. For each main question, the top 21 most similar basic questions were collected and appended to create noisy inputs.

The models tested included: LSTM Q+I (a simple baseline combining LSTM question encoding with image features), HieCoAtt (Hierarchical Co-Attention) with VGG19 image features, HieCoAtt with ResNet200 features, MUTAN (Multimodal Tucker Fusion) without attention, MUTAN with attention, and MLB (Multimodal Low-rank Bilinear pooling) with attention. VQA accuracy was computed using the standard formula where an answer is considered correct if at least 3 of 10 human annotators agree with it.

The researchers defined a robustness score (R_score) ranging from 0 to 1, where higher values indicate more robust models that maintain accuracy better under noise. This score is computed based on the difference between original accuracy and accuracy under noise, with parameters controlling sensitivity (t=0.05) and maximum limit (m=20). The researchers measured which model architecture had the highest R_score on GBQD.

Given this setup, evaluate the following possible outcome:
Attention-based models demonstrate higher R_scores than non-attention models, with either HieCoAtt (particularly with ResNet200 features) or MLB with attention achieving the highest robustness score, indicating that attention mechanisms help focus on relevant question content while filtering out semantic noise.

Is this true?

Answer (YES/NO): NO